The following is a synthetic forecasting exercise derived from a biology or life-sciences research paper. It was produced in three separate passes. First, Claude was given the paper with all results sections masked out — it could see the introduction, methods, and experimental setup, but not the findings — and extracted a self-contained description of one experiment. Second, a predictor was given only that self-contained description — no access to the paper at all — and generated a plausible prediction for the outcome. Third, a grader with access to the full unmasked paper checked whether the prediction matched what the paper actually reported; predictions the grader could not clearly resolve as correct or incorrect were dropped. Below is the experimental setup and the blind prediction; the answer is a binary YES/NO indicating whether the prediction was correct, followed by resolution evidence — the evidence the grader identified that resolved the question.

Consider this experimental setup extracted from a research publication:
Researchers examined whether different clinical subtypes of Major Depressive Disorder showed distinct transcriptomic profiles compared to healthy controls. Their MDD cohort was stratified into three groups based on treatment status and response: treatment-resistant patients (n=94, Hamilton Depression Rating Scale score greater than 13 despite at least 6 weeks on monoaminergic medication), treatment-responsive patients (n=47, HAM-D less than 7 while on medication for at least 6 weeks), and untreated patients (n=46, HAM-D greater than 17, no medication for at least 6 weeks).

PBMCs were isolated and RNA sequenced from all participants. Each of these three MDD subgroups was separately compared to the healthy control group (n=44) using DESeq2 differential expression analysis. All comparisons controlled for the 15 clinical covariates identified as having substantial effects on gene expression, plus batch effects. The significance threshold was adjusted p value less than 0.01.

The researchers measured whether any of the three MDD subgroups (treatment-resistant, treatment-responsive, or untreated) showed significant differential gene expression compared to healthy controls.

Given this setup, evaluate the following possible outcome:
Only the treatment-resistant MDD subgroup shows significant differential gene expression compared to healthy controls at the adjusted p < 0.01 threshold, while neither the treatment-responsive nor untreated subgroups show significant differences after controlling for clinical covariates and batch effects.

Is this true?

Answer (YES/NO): NO